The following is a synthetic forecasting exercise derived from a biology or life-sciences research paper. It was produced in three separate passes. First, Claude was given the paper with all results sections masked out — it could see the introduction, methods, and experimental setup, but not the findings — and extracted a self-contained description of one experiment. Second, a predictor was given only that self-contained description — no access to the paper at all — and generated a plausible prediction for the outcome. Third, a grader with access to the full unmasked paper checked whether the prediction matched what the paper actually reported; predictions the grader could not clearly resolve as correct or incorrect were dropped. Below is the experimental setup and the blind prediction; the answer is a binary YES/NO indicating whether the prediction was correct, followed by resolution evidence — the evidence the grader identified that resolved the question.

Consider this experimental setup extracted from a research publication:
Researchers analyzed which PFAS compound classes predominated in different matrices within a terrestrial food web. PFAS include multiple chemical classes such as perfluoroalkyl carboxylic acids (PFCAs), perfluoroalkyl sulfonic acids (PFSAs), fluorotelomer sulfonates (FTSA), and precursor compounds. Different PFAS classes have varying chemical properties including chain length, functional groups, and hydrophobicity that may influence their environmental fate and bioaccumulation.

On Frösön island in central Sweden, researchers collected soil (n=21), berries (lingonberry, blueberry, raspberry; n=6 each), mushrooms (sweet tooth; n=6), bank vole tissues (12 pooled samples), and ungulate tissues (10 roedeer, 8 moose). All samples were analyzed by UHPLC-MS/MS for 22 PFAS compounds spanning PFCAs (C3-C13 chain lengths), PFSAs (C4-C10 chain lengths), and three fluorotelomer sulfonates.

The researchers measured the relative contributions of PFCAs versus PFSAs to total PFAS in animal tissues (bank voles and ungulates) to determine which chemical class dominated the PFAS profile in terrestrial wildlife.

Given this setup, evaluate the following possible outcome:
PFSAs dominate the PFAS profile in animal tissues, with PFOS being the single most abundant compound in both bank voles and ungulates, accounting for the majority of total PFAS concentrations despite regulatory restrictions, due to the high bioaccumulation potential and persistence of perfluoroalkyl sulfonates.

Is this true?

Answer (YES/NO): YES